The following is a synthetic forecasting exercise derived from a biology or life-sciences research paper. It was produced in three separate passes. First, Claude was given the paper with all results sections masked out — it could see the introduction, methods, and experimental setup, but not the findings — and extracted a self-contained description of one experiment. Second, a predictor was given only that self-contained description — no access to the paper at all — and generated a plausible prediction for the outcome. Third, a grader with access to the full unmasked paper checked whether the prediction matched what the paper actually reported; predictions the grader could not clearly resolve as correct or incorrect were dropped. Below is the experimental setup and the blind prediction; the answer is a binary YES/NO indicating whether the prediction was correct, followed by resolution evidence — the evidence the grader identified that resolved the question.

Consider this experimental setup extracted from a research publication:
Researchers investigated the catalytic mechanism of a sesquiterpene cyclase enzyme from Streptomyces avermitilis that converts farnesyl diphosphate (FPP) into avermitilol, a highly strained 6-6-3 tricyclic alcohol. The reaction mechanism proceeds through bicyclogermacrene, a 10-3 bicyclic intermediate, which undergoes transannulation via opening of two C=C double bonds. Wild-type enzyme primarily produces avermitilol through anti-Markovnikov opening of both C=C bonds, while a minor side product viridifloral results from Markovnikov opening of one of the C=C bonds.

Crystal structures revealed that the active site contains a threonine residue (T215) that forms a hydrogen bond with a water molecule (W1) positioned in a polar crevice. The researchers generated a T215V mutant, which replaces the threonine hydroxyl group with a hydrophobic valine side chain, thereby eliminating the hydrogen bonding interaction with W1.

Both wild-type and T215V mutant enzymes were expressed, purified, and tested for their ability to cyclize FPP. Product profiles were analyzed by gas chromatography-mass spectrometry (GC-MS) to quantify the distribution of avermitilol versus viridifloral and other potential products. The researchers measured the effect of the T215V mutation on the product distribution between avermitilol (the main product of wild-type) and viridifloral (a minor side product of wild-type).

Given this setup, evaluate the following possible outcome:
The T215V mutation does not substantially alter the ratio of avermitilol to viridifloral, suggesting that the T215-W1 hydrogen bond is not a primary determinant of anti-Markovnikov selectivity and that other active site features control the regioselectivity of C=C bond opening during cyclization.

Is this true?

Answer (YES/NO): NO